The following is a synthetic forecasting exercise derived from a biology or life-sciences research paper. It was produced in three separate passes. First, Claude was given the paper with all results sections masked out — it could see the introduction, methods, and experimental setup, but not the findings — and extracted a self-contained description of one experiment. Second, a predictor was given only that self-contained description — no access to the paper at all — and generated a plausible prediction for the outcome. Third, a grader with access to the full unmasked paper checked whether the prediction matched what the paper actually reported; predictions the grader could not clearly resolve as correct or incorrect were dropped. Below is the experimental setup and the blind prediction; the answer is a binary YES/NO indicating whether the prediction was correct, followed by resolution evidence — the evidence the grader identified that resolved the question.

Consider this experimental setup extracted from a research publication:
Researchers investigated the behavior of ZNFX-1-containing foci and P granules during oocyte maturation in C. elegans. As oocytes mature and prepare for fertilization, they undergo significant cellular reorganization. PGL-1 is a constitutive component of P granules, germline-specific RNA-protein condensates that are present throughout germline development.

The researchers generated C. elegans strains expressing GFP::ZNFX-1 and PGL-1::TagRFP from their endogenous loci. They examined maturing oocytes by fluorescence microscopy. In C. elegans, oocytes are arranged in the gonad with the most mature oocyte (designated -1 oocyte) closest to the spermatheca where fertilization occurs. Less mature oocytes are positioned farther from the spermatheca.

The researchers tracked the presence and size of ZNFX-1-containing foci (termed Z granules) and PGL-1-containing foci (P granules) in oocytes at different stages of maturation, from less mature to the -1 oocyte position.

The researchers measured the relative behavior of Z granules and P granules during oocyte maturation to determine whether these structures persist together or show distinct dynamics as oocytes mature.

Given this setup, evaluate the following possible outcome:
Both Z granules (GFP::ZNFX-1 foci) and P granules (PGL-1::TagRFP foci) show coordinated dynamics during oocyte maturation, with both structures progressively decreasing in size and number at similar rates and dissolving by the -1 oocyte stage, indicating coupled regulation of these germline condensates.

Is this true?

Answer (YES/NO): NO